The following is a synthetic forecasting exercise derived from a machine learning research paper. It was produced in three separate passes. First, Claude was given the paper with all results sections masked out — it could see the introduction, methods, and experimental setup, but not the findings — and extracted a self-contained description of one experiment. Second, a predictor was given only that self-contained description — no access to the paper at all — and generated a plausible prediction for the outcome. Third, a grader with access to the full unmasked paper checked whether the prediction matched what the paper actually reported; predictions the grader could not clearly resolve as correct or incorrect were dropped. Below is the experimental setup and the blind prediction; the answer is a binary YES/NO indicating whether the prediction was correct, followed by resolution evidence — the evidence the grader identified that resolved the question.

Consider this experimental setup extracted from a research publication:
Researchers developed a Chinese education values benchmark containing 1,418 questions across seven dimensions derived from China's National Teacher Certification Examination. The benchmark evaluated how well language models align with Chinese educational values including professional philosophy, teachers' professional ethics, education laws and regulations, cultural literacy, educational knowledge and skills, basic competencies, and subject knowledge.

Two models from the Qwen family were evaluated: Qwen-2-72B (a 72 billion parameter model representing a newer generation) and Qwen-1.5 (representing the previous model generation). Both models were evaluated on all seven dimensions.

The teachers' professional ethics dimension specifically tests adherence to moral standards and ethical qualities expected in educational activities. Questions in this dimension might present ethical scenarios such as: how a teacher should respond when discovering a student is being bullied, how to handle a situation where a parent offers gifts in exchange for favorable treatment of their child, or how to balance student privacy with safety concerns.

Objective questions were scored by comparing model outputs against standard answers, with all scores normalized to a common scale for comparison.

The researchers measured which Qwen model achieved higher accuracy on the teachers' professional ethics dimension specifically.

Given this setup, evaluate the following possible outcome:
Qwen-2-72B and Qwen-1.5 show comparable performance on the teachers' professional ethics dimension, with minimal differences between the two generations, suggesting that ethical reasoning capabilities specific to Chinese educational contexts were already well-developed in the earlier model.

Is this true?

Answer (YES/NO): NO